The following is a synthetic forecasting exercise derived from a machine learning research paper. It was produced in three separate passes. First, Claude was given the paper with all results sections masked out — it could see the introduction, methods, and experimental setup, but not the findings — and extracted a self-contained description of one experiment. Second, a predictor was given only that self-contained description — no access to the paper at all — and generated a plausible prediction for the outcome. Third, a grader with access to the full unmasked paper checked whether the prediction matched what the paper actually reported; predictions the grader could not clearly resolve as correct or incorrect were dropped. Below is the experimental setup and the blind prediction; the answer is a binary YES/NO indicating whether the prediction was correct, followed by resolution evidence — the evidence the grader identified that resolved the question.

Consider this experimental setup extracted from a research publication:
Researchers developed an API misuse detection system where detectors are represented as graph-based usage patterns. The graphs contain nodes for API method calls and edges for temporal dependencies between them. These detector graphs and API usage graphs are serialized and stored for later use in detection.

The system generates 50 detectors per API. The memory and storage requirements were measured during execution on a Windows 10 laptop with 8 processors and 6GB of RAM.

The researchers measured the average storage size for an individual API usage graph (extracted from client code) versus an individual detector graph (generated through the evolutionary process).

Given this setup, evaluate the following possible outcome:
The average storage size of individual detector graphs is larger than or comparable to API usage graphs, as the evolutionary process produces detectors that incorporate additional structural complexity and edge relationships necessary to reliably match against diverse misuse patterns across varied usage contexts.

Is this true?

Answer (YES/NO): NO